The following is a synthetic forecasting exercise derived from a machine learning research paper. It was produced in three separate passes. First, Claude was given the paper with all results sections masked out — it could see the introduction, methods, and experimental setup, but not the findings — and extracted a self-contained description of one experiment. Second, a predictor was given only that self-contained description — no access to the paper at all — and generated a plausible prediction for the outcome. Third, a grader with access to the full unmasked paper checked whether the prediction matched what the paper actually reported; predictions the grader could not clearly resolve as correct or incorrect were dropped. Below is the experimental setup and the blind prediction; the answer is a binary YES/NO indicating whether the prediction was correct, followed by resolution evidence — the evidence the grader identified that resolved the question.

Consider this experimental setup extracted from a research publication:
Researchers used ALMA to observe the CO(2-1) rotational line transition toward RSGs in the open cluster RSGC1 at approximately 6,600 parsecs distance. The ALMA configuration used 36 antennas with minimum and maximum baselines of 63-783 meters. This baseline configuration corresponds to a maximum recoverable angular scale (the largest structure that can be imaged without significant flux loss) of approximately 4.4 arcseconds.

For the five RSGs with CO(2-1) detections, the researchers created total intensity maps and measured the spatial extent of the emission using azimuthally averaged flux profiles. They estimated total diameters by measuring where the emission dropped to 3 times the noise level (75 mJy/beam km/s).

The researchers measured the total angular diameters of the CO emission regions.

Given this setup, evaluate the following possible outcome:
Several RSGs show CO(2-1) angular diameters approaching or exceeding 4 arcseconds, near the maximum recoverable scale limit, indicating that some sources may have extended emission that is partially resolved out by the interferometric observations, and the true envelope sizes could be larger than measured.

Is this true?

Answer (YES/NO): NO